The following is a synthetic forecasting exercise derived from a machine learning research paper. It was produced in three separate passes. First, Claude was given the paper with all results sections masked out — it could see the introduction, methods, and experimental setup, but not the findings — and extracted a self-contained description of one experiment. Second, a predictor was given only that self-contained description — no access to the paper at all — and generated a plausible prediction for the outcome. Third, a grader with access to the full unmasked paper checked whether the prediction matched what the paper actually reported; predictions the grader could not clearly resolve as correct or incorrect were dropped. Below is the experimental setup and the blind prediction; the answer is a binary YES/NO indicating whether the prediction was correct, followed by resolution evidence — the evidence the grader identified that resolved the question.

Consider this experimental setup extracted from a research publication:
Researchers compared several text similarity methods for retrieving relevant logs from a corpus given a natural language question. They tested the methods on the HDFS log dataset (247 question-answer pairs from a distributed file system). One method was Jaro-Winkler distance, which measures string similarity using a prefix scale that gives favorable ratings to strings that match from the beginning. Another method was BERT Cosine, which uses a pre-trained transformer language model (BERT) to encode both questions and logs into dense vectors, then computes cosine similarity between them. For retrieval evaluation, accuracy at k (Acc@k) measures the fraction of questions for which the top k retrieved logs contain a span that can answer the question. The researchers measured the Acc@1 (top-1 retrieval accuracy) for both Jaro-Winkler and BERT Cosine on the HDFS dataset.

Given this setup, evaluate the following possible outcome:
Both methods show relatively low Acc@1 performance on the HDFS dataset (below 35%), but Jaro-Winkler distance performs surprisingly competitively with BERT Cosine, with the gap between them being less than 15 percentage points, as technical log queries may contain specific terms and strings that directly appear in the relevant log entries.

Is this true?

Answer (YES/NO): NO